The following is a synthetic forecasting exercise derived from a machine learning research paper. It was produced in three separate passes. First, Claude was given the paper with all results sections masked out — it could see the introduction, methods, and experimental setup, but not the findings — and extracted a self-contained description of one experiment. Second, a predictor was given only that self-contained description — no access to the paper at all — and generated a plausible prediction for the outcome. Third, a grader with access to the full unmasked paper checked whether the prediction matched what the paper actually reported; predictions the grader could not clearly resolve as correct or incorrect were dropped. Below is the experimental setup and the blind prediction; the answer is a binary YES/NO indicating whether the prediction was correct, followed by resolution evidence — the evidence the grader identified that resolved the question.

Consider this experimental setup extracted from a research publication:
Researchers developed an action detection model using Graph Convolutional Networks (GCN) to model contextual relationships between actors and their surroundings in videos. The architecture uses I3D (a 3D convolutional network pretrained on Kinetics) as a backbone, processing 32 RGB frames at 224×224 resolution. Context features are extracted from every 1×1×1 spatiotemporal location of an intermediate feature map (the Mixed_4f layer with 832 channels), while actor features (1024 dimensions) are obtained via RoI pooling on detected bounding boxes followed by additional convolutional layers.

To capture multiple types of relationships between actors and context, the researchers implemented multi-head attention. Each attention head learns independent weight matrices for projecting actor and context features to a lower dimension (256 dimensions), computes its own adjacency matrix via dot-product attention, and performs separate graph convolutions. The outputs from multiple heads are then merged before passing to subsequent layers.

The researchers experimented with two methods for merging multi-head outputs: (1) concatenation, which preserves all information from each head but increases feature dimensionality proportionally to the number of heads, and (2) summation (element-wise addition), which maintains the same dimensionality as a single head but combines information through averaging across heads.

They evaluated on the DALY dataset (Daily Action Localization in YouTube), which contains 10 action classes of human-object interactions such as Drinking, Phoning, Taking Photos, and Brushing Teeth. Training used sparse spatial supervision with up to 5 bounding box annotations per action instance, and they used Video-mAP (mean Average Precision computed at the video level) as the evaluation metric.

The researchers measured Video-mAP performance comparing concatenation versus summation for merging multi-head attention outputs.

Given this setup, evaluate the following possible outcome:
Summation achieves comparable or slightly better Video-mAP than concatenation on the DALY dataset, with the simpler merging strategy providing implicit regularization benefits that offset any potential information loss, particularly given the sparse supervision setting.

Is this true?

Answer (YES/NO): NO